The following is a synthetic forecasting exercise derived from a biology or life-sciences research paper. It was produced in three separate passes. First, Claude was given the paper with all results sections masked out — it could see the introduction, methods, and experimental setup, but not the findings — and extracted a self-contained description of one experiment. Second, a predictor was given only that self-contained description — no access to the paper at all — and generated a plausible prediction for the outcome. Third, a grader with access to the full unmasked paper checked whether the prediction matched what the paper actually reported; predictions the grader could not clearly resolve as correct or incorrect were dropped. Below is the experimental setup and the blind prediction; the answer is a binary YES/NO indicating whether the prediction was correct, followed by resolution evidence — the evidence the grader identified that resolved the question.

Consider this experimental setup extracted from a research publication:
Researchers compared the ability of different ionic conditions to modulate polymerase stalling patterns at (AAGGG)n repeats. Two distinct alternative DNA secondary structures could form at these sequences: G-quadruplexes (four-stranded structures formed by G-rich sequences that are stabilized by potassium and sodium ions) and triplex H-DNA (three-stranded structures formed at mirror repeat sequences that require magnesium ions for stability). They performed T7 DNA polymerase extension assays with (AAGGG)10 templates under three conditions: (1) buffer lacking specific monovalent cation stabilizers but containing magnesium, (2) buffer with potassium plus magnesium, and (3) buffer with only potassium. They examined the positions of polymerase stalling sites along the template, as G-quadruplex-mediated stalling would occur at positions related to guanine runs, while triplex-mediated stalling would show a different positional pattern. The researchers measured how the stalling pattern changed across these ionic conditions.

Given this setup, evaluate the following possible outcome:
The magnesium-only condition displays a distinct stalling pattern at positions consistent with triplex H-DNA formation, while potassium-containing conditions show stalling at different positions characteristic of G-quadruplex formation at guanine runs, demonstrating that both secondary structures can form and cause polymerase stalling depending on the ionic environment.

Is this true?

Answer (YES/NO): YES